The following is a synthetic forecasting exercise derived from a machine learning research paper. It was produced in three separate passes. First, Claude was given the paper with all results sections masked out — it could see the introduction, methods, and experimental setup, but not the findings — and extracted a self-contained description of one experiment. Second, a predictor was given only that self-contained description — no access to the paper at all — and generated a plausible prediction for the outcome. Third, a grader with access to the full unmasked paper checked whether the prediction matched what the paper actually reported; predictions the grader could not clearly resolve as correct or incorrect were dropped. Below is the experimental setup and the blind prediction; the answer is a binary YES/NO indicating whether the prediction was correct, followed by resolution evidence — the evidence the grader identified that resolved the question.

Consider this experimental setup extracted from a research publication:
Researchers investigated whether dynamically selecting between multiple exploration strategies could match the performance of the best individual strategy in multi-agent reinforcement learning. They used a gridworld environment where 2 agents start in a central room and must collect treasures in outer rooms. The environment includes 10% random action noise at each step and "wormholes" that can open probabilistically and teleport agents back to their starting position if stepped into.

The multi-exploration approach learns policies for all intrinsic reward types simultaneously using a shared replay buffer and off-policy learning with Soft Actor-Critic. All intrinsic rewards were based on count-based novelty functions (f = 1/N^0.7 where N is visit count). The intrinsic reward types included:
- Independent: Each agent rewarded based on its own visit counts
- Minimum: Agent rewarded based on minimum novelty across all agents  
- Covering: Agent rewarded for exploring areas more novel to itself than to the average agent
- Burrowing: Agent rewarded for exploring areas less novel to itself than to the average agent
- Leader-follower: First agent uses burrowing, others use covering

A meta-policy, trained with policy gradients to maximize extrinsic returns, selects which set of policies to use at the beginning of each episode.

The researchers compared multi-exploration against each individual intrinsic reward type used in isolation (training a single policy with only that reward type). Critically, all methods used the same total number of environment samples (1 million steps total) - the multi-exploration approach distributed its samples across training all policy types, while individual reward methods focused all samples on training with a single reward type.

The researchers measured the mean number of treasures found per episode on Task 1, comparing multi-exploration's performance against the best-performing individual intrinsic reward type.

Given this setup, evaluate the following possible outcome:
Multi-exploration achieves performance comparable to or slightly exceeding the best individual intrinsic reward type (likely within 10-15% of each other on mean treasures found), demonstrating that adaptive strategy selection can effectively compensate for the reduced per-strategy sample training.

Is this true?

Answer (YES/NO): YES